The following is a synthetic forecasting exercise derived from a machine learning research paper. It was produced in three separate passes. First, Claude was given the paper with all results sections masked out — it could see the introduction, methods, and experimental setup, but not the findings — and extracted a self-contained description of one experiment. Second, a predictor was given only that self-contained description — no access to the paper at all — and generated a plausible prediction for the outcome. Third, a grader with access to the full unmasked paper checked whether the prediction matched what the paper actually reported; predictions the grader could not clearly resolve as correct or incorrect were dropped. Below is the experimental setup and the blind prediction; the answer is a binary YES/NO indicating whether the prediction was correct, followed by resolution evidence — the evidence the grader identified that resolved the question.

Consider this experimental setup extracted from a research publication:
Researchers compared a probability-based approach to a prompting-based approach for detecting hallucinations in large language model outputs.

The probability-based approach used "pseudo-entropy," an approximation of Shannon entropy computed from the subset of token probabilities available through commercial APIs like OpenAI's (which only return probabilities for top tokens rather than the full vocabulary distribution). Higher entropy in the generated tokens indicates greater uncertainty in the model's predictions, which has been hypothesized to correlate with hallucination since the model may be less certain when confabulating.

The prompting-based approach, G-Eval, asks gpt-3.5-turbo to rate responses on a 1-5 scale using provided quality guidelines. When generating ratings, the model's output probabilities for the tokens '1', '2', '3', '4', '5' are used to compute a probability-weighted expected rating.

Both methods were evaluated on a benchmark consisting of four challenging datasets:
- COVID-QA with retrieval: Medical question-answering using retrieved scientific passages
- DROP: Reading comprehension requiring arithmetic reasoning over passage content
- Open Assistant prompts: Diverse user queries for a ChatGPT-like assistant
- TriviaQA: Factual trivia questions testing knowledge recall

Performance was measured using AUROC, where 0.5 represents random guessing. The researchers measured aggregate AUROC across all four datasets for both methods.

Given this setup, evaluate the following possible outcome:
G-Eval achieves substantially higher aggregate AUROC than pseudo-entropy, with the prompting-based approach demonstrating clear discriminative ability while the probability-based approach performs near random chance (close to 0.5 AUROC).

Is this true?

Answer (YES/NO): NO